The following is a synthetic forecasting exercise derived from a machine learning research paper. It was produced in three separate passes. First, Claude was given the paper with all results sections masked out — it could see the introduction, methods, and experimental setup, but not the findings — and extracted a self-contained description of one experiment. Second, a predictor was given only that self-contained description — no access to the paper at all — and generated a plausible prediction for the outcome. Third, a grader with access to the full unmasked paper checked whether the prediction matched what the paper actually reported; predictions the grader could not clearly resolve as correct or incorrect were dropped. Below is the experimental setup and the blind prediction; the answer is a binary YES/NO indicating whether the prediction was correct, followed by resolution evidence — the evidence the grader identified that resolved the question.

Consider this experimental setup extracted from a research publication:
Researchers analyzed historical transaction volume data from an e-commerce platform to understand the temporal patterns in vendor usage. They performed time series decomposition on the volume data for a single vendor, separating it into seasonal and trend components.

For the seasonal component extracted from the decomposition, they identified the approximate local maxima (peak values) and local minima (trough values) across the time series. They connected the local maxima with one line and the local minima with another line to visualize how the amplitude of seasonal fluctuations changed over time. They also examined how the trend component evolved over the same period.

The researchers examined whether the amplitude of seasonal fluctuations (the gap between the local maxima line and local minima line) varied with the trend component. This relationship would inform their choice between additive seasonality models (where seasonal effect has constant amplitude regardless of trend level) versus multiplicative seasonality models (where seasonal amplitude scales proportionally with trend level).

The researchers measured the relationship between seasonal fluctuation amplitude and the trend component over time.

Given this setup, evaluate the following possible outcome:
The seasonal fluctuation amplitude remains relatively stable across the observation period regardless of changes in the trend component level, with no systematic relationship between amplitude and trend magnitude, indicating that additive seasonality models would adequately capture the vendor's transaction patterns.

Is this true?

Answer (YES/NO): NO